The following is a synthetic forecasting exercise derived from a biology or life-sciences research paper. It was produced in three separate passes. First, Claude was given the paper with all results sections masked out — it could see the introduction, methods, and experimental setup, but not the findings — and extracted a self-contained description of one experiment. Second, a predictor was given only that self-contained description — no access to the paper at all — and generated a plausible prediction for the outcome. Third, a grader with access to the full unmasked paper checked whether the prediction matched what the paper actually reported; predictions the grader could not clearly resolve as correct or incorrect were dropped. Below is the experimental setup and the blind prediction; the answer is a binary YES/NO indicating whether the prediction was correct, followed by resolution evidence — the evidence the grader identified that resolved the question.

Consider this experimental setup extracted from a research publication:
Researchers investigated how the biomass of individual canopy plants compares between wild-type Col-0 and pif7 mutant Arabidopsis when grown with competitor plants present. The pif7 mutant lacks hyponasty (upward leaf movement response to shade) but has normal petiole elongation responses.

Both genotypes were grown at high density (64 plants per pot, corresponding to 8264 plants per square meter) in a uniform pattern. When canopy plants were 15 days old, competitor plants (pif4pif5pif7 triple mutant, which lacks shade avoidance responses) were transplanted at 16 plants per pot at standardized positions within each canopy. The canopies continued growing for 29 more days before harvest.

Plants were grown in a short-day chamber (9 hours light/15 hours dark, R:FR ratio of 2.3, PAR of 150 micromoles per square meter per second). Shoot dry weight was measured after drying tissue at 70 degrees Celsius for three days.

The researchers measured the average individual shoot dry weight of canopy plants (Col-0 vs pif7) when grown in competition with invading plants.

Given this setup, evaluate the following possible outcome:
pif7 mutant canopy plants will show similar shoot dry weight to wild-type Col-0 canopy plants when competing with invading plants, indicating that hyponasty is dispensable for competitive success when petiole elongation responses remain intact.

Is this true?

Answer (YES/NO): NO